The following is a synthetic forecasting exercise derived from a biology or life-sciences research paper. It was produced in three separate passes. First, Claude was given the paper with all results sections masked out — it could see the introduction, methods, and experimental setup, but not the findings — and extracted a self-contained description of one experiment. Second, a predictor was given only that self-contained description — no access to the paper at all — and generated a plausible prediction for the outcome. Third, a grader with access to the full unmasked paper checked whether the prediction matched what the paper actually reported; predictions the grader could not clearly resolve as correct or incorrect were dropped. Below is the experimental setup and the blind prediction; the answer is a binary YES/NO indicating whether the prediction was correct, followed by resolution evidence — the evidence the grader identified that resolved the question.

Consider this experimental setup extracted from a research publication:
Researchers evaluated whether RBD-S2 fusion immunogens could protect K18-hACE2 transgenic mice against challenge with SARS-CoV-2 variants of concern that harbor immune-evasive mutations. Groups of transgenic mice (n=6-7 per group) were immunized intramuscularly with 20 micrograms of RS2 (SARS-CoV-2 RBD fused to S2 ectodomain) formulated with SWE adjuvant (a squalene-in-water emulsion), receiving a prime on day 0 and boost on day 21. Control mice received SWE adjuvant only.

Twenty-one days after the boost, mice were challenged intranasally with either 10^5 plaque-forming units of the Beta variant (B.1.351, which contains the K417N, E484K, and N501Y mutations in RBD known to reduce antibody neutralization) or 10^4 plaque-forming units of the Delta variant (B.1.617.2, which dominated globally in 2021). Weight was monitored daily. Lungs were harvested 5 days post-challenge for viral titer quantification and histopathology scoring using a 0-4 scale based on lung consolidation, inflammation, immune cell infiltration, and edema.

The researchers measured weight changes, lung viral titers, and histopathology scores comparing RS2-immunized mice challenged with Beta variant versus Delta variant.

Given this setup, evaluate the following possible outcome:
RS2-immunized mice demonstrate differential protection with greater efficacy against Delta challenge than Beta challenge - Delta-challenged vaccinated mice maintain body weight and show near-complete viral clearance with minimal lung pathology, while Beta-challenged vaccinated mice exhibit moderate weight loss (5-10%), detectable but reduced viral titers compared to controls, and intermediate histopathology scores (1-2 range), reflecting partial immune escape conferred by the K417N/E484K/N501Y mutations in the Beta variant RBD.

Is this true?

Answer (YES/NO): NO